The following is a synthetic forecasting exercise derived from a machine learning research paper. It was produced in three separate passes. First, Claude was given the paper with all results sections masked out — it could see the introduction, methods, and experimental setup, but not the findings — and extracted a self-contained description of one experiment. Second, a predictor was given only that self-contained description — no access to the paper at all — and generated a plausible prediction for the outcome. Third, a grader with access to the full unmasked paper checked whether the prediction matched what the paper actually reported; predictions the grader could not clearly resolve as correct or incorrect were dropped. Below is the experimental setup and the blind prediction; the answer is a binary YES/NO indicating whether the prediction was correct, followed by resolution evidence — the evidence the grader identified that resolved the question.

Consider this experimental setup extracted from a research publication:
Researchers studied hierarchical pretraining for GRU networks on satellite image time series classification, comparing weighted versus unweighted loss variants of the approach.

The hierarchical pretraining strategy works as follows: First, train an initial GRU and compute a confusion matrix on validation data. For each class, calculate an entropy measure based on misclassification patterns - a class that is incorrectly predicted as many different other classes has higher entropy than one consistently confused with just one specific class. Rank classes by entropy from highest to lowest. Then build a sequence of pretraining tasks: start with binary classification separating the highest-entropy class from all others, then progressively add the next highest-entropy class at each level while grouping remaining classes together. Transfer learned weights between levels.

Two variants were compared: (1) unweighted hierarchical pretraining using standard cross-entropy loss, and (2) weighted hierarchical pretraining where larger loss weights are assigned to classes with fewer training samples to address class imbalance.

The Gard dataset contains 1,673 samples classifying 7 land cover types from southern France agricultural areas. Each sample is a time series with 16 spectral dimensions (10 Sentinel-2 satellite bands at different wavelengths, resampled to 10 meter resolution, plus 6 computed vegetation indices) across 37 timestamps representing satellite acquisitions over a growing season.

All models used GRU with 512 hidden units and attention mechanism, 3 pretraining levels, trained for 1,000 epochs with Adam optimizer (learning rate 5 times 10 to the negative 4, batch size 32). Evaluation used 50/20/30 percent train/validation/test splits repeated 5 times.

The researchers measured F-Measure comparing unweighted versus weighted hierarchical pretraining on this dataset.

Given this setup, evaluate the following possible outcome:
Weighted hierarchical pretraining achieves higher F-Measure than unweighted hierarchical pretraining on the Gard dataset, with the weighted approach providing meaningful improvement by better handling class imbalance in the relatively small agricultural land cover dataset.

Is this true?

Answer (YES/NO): NO